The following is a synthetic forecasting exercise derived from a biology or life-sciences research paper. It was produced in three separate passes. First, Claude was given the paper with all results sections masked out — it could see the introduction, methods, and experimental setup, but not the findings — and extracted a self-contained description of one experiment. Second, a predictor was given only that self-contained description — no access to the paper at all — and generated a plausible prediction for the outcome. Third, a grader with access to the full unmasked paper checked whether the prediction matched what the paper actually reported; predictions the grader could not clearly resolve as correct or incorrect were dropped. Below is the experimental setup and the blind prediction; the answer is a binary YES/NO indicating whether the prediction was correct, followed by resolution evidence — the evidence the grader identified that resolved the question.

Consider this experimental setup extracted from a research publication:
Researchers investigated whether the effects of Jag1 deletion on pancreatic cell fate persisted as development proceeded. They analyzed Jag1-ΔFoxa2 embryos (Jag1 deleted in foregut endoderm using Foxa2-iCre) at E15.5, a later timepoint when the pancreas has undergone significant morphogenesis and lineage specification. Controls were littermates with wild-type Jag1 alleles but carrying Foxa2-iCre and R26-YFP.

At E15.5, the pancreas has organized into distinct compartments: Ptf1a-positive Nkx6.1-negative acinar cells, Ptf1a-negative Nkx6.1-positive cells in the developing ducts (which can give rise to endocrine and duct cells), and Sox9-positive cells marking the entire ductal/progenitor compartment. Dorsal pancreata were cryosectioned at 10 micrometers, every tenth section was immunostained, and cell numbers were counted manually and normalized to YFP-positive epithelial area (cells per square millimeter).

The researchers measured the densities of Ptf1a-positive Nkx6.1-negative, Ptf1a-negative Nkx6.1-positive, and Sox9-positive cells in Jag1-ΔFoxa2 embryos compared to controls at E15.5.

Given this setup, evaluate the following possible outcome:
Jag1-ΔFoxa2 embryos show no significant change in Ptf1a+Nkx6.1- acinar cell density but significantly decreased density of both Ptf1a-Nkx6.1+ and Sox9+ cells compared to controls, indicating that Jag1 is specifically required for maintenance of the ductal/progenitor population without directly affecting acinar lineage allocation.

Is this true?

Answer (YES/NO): NO